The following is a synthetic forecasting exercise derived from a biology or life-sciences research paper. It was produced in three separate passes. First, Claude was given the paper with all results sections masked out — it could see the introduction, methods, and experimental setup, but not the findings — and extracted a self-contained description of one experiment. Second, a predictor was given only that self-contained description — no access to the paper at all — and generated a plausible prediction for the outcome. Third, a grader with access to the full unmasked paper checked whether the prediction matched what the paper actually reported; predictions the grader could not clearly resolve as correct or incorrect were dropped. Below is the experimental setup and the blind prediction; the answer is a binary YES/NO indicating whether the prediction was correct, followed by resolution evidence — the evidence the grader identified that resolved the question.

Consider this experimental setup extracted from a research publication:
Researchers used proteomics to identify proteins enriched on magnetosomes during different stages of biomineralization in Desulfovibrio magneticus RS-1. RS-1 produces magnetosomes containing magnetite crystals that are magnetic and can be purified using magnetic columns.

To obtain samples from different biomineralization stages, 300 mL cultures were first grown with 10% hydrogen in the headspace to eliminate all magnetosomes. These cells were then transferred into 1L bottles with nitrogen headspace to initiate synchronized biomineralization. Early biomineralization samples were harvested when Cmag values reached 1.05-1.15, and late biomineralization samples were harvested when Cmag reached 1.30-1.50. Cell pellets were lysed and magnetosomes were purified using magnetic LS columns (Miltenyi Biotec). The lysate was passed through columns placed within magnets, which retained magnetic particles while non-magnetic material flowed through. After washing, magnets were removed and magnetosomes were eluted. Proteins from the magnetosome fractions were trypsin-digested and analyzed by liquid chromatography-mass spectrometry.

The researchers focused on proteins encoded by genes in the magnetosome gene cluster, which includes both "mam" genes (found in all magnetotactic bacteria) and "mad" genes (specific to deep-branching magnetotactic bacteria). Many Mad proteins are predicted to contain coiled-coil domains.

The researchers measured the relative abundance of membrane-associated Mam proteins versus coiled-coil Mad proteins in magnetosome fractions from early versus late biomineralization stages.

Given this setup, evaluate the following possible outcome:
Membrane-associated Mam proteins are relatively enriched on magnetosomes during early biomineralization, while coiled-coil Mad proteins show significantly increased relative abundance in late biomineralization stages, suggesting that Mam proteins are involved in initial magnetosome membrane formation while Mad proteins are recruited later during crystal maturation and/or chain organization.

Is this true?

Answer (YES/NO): YES